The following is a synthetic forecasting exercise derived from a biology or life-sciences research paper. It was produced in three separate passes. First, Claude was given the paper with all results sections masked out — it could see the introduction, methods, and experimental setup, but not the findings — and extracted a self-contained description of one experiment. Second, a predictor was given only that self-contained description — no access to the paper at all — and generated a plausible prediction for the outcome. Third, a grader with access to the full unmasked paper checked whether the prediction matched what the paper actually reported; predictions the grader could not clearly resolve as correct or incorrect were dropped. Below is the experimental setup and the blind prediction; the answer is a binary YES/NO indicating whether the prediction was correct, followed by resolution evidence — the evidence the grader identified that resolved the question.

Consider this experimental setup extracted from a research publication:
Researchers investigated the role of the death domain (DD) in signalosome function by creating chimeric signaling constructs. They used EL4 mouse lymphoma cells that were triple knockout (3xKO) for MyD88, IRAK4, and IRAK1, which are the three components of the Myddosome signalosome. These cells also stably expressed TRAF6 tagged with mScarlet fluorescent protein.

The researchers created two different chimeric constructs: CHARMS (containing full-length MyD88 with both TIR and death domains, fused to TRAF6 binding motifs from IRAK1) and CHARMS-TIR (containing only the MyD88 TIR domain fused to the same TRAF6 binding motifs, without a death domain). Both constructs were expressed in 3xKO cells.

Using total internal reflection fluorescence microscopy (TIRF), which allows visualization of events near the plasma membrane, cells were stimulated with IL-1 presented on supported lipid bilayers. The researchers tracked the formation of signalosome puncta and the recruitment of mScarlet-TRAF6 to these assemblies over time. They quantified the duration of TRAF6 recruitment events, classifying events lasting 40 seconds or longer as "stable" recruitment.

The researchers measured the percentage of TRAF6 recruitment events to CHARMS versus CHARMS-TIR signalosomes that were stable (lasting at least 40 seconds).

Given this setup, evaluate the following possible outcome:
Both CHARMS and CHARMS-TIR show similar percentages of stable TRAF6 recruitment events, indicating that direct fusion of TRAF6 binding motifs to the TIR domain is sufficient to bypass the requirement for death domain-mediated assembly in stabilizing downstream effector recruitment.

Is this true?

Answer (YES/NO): NO